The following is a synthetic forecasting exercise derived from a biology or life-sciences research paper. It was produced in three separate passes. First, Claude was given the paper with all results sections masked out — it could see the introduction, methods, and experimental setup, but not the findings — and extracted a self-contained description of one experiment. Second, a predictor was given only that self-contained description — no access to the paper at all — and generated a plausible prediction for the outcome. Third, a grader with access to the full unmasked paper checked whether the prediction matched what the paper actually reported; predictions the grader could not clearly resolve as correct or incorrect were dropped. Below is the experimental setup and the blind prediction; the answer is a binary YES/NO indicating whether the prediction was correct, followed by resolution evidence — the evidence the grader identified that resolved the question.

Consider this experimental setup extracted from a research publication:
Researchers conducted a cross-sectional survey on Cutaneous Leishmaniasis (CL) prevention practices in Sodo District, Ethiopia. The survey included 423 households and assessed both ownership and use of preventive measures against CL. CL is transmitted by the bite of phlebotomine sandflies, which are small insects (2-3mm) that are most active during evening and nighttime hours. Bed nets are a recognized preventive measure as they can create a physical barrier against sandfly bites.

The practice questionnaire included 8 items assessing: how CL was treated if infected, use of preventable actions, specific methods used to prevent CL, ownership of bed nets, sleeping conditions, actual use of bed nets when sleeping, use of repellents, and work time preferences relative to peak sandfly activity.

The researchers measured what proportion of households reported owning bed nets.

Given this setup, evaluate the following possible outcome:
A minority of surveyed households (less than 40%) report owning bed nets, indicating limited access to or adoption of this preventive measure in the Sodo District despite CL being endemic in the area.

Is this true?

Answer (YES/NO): NO